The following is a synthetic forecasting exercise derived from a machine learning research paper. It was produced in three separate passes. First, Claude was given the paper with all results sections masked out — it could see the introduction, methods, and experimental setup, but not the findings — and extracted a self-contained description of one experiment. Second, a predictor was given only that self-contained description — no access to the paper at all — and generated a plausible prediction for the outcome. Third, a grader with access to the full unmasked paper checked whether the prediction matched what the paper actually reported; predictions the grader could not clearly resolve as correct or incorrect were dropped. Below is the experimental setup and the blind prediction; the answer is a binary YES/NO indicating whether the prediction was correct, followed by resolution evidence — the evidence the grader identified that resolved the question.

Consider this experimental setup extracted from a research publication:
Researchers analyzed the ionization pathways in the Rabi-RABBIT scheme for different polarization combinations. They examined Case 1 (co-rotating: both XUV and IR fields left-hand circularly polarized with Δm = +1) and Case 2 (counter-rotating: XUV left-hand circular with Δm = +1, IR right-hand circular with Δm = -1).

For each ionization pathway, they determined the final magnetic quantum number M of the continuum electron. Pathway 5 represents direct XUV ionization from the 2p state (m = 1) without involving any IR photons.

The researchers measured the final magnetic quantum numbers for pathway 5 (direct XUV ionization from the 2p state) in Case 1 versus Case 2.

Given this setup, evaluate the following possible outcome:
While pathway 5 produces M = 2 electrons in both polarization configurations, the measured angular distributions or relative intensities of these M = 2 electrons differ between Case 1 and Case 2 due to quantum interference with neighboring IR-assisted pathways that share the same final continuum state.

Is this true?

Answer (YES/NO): NO